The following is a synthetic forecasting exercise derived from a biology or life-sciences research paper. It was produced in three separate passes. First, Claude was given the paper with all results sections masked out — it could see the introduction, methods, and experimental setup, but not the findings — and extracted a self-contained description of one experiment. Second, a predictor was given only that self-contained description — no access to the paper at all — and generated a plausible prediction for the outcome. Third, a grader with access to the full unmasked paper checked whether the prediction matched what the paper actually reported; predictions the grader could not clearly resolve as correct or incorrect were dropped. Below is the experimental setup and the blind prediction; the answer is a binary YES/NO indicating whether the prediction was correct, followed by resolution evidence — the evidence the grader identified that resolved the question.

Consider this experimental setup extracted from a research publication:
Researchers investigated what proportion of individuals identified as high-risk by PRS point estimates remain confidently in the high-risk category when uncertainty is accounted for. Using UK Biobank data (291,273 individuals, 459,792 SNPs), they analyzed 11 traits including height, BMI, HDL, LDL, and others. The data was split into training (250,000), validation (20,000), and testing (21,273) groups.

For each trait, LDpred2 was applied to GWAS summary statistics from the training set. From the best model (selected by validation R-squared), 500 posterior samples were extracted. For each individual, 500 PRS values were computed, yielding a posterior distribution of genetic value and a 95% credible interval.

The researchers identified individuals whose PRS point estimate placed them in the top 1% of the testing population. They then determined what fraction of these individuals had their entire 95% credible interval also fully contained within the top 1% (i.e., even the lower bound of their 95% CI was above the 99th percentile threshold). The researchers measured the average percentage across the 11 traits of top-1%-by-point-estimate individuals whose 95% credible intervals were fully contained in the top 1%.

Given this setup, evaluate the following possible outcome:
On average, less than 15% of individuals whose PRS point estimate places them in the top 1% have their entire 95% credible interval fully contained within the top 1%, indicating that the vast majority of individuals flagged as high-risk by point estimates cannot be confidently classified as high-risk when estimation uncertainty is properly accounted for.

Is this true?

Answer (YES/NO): YES